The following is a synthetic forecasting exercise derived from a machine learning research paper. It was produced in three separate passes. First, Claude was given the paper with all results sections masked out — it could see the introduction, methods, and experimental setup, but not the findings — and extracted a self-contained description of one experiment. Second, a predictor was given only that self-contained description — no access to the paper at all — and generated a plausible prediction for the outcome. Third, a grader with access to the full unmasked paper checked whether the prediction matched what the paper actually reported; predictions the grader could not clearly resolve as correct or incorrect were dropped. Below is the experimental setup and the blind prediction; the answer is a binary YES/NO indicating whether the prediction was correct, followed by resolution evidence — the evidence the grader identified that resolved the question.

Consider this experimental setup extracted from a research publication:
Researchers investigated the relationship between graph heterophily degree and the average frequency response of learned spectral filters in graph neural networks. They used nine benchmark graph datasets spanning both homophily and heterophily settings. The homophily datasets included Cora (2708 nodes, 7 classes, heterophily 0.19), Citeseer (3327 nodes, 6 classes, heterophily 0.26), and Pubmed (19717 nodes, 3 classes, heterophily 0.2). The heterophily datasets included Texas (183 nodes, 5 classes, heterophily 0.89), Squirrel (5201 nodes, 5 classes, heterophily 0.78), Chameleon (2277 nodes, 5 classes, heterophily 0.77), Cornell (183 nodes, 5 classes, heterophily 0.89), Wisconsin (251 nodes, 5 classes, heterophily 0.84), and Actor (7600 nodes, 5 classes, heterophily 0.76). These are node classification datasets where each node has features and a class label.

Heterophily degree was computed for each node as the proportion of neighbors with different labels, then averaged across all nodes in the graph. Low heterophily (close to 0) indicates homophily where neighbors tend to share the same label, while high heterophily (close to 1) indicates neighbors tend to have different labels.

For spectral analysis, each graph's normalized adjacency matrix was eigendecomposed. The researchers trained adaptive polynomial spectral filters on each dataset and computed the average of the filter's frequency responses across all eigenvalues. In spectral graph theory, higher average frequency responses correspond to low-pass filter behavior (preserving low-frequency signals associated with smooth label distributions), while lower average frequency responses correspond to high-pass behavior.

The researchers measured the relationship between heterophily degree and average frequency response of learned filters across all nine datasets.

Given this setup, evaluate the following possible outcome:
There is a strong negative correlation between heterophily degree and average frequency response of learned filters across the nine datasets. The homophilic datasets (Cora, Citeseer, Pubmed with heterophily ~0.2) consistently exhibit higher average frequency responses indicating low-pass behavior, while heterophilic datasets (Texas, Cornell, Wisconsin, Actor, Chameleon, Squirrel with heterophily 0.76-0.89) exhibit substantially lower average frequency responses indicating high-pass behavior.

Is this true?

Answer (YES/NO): NO